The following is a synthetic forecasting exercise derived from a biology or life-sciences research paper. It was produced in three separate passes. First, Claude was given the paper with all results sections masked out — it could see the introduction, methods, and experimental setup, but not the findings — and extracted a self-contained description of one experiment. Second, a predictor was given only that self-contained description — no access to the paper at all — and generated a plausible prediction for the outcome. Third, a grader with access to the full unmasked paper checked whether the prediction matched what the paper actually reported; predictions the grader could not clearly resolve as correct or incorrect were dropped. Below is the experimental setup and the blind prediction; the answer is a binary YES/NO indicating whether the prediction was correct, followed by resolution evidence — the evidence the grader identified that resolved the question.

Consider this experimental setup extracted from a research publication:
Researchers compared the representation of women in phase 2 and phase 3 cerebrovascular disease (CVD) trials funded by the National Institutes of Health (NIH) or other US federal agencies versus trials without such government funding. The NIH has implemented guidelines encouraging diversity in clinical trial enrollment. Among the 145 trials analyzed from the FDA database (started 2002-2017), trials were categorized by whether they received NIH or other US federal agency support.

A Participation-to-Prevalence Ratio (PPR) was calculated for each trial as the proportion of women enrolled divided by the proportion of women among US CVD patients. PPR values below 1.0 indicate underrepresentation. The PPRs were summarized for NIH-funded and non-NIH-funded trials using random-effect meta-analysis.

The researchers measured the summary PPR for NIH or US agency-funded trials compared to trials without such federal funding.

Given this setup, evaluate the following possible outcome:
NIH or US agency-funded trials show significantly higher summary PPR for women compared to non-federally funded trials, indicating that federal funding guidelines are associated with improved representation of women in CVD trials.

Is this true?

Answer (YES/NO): NO